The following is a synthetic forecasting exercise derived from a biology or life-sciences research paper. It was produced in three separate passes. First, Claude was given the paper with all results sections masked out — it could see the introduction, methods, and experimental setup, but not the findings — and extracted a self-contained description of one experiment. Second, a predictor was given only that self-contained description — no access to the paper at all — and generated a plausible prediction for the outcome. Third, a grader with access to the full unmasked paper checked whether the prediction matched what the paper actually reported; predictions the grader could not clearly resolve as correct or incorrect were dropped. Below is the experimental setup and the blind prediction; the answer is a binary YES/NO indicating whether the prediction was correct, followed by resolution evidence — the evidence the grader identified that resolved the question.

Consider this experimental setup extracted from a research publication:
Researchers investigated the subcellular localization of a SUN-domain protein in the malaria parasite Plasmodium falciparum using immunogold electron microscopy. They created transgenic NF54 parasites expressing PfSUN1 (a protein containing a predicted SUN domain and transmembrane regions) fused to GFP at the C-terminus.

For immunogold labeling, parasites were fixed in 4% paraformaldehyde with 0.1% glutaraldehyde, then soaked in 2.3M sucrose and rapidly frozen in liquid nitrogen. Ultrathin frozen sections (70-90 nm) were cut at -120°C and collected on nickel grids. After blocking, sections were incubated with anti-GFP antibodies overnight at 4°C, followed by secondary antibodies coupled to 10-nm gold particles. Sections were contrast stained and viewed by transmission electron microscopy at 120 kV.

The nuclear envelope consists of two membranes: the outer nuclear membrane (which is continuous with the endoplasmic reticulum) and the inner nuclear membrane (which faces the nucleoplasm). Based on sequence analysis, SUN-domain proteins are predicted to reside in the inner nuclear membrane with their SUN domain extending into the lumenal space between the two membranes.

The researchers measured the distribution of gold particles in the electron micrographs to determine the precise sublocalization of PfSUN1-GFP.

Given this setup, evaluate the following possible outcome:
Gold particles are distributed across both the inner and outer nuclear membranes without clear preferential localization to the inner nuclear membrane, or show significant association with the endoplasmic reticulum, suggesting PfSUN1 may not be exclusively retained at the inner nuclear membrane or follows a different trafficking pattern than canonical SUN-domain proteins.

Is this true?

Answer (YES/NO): NO